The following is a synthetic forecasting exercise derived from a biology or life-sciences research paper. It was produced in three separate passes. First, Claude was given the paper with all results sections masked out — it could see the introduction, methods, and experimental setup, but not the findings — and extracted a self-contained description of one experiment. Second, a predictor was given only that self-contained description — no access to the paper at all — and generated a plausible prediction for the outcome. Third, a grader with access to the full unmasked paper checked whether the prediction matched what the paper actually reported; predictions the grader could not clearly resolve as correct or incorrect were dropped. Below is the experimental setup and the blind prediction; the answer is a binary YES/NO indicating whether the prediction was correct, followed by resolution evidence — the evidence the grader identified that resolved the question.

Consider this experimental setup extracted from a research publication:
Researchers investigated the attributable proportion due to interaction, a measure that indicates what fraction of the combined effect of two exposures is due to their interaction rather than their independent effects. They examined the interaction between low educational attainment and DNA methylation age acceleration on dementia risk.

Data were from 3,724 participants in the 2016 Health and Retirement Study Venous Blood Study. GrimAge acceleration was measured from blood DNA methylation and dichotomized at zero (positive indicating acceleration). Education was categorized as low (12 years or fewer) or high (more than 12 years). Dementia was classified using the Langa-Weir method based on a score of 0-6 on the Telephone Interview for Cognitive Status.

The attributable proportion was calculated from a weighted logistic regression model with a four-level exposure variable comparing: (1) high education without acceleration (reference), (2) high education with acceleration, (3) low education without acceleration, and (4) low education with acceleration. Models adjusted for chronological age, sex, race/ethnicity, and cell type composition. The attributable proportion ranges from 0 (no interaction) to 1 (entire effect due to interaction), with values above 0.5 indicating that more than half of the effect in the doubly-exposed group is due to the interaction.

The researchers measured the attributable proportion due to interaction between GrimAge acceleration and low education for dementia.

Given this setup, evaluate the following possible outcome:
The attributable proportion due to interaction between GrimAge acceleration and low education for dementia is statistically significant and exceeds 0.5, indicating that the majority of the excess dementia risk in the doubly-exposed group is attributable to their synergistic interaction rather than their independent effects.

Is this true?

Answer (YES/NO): NO